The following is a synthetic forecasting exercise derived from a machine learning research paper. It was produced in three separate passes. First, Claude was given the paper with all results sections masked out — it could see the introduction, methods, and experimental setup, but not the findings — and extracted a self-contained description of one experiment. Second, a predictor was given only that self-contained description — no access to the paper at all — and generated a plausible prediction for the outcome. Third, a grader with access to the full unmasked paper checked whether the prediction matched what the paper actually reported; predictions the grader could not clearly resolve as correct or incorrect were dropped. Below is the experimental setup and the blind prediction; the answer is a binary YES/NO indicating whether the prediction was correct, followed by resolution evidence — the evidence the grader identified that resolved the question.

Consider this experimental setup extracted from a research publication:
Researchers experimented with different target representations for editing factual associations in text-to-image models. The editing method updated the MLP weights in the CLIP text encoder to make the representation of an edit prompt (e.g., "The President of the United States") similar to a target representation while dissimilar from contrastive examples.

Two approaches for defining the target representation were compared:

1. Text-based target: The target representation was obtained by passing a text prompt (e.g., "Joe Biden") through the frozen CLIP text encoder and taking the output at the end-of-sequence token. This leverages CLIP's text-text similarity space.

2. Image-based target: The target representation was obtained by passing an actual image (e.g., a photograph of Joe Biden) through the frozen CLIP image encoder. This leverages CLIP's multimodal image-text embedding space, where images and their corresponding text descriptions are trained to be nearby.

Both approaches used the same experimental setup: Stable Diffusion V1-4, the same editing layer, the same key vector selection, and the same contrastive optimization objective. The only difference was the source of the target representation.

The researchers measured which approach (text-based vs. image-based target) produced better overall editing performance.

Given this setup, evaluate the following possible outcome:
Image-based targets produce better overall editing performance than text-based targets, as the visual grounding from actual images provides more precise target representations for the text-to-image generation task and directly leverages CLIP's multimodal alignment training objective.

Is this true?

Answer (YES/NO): NO